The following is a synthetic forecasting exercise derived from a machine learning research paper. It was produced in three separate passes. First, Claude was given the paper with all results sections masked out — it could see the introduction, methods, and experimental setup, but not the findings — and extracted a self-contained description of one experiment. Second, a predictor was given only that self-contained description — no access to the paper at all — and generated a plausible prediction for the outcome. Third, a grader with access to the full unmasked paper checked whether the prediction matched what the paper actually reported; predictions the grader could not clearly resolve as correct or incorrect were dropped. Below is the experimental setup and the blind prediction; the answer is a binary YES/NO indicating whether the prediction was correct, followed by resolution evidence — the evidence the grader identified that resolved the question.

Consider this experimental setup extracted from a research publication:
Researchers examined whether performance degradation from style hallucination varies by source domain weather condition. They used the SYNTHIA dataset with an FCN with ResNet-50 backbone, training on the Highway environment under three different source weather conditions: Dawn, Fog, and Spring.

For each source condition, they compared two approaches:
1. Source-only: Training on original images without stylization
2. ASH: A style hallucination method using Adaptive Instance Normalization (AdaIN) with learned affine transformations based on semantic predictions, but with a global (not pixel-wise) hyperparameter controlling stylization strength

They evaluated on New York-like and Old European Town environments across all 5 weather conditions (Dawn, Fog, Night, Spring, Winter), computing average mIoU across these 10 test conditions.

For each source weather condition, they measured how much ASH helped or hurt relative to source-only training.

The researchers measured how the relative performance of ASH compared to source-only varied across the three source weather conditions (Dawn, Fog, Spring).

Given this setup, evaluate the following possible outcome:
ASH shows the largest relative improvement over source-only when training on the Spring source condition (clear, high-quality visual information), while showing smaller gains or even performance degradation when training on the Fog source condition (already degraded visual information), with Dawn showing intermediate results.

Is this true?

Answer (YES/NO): NO